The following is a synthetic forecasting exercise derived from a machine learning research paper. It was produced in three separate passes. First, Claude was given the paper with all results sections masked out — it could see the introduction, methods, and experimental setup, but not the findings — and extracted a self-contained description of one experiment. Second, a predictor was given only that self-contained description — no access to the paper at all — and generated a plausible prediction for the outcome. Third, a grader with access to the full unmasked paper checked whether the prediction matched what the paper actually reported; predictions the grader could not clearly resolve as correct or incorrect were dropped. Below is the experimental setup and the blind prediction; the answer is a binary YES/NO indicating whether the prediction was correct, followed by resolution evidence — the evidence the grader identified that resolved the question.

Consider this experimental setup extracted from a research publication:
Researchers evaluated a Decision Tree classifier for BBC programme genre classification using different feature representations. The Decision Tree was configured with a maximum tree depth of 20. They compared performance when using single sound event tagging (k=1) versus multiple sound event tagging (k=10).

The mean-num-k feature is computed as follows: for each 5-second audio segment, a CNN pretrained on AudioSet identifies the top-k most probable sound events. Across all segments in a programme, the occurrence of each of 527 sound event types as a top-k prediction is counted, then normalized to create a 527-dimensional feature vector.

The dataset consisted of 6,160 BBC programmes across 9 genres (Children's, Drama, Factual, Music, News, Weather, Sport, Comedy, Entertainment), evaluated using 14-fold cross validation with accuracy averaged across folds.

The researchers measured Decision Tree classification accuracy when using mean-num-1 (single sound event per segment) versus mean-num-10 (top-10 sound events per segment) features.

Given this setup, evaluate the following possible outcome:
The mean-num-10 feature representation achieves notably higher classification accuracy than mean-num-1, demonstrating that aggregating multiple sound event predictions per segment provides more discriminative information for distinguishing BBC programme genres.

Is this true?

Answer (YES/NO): YES